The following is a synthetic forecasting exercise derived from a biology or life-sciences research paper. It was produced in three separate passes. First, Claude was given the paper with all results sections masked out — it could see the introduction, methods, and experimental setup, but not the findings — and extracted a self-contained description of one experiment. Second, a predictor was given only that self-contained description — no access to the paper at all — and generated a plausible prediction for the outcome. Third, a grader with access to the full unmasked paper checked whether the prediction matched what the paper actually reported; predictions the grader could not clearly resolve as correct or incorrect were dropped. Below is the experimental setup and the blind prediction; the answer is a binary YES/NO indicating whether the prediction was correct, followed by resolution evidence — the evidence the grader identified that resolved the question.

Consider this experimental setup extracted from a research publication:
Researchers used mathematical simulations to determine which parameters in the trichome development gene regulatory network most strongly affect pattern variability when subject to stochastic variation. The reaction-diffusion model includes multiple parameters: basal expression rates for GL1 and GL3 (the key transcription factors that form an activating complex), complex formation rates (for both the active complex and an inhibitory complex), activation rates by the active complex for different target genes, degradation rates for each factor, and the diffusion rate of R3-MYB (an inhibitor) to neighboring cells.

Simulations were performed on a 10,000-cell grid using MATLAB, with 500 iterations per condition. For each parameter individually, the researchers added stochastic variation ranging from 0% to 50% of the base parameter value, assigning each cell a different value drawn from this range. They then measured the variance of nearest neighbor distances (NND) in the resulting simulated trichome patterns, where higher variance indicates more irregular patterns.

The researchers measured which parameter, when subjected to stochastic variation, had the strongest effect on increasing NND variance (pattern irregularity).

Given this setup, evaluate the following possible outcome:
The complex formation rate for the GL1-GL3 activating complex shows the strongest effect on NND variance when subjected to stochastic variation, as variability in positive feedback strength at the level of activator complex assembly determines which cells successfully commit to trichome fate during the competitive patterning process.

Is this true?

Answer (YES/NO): NO